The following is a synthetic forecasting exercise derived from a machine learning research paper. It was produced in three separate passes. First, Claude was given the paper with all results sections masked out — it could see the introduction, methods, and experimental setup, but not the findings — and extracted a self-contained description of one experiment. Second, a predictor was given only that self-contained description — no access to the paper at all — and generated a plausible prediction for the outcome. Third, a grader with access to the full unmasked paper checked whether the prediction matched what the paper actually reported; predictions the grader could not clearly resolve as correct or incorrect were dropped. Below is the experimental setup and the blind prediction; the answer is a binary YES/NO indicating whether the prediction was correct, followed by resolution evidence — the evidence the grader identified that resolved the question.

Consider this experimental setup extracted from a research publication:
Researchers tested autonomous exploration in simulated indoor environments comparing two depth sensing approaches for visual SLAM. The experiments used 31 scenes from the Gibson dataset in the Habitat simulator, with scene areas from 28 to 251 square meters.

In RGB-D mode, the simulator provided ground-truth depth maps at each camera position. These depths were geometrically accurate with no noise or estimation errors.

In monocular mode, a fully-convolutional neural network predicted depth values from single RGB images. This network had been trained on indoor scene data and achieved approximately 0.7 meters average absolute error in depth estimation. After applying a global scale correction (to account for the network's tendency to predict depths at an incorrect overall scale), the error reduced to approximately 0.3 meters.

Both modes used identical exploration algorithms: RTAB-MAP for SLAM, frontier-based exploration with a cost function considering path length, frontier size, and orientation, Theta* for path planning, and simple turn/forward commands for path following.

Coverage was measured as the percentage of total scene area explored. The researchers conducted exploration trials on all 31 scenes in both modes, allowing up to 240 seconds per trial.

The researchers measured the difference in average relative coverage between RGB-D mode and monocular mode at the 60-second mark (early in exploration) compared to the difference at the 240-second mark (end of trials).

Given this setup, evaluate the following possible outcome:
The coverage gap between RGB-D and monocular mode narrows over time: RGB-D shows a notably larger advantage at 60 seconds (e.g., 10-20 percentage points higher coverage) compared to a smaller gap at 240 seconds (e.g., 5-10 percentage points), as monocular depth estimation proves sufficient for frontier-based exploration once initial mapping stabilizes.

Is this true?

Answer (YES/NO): NO